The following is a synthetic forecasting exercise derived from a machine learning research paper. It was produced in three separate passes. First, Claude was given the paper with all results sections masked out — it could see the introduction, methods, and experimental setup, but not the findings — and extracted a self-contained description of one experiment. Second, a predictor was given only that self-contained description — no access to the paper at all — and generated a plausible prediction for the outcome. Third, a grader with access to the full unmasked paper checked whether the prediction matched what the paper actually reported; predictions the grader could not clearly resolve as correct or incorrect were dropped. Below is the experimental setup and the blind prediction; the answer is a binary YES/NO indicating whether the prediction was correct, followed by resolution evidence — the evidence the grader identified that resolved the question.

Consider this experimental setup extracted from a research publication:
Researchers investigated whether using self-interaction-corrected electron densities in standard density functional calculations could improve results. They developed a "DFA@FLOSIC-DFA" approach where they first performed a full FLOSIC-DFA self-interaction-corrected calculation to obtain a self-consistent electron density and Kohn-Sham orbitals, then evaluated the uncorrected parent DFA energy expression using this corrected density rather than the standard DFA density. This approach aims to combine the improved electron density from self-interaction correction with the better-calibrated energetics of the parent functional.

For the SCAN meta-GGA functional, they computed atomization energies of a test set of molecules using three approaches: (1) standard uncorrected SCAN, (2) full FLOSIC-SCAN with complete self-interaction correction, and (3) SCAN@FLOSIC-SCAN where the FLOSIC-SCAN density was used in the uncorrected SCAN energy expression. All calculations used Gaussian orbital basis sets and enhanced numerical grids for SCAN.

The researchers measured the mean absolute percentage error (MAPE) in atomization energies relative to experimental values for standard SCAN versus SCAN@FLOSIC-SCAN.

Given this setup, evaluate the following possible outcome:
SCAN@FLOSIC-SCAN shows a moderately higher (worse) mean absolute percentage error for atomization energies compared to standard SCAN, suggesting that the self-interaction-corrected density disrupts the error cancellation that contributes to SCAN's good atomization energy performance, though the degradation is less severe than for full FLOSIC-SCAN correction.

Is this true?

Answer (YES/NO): NO